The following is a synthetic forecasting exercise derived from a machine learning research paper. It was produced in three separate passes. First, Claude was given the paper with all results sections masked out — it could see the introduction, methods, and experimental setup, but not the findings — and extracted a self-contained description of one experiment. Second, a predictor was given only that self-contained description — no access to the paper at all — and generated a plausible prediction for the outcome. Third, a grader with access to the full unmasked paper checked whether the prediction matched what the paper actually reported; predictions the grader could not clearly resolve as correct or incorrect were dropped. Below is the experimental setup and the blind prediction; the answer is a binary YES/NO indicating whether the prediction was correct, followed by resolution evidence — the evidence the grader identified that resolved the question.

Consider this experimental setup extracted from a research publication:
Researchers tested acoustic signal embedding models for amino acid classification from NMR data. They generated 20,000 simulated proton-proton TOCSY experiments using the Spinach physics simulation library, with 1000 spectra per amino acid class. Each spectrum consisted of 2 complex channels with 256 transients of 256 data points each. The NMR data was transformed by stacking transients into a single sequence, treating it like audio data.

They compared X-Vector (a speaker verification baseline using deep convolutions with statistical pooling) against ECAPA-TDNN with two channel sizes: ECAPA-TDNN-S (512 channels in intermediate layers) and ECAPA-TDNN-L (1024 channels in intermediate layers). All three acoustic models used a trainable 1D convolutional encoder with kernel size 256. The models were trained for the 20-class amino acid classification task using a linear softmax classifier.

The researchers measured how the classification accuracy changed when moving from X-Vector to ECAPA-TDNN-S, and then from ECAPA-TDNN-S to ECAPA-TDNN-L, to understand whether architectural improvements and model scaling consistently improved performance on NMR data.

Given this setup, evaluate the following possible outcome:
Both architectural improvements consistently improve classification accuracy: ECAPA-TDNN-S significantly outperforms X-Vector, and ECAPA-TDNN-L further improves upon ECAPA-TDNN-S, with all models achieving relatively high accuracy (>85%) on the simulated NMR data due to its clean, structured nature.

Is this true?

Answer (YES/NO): YES